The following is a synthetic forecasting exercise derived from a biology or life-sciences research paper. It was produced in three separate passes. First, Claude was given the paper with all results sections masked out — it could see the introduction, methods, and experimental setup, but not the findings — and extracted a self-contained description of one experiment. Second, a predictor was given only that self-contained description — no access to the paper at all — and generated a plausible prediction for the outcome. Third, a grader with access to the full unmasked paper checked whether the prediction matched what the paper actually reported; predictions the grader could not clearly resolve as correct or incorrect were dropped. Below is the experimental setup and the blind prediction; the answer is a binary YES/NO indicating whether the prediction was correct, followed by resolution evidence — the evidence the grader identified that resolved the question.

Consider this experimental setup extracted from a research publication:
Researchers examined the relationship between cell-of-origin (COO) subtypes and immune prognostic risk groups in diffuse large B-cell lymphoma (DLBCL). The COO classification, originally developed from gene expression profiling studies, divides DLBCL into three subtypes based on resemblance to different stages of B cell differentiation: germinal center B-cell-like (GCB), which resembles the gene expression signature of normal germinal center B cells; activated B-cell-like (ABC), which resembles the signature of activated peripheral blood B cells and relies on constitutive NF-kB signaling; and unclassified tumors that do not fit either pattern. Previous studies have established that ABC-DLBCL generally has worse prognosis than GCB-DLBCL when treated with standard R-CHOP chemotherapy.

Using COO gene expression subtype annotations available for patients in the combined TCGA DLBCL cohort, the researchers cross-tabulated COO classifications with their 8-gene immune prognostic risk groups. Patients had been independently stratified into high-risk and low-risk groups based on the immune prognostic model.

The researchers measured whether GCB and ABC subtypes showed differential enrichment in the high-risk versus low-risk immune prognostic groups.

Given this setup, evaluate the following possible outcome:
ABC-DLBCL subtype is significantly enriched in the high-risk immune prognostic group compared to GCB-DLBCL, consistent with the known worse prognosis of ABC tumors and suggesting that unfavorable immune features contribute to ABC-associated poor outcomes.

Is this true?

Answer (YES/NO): YES